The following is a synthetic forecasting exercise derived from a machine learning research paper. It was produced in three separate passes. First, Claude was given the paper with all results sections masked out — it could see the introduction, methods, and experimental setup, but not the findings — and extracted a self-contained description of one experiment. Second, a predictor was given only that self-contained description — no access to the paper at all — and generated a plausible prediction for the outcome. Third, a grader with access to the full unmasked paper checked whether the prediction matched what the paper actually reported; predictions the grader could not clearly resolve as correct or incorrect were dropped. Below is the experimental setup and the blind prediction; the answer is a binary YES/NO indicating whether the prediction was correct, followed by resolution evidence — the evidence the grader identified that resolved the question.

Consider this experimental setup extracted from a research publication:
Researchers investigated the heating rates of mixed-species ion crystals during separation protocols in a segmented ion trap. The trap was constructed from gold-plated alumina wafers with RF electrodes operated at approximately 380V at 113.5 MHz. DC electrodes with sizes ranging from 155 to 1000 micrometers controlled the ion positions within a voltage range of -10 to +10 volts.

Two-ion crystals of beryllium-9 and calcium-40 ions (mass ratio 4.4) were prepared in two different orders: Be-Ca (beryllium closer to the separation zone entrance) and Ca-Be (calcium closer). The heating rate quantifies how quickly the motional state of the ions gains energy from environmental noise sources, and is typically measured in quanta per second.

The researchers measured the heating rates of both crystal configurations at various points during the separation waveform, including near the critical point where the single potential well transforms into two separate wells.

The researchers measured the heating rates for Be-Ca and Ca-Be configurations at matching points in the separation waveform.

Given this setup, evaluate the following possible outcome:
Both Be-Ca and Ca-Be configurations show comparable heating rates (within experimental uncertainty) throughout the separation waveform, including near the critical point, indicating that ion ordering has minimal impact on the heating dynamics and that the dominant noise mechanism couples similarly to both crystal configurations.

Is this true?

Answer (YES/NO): NO